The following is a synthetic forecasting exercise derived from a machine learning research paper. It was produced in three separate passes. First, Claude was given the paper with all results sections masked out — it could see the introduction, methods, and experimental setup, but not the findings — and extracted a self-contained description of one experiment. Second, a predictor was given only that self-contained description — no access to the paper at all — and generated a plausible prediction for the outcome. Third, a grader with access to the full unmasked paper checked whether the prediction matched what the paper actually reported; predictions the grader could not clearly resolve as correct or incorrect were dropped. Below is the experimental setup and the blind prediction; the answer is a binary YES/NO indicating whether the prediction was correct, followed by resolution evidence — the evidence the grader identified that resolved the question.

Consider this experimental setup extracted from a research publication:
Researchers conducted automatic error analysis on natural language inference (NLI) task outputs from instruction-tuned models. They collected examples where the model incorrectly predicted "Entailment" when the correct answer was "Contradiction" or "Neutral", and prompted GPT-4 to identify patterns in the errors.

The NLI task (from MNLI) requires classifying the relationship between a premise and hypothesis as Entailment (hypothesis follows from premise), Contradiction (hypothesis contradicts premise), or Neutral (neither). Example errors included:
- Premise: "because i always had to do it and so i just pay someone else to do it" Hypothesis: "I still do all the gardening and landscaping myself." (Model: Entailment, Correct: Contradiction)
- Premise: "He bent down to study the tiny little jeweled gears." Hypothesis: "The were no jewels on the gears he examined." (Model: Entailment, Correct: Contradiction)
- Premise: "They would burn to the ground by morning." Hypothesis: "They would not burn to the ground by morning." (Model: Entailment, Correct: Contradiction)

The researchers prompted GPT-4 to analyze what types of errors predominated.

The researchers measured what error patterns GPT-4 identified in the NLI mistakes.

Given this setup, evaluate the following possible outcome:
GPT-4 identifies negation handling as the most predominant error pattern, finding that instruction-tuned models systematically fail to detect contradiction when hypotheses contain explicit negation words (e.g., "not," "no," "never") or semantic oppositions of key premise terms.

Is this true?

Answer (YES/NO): NO